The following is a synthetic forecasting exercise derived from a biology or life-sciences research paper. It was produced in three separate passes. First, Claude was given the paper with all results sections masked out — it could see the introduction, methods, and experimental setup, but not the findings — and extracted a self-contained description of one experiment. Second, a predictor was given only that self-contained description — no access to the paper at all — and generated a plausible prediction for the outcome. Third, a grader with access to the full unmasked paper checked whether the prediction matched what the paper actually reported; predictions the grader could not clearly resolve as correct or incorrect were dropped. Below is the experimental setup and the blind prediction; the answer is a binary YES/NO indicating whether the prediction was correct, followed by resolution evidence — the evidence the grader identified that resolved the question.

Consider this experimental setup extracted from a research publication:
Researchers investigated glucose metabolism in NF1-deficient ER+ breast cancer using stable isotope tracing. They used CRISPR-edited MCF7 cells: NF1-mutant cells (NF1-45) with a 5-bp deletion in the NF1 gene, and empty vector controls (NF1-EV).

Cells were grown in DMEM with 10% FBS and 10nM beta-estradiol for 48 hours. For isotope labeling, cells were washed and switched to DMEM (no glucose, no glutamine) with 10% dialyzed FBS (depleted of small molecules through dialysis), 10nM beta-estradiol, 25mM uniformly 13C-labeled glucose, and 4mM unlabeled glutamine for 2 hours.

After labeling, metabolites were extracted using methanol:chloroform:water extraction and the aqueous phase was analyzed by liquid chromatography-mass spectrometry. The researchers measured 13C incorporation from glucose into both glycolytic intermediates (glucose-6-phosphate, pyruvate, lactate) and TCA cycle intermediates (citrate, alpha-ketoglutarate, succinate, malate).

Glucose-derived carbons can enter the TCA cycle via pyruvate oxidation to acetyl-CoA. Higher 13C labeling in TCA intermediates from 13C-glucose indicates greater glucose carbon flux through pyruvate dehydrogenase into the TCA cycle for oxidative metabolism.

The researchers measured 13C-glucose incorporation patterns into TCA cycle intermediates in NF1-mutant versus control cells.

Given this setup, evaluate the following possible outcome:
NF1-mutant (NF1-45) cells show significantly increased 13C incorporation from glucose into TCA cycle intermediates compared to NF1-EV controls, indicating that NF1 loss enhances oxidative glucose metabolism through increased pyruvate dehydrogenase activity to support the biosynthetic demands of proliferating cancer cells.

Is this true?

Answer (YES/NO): NO